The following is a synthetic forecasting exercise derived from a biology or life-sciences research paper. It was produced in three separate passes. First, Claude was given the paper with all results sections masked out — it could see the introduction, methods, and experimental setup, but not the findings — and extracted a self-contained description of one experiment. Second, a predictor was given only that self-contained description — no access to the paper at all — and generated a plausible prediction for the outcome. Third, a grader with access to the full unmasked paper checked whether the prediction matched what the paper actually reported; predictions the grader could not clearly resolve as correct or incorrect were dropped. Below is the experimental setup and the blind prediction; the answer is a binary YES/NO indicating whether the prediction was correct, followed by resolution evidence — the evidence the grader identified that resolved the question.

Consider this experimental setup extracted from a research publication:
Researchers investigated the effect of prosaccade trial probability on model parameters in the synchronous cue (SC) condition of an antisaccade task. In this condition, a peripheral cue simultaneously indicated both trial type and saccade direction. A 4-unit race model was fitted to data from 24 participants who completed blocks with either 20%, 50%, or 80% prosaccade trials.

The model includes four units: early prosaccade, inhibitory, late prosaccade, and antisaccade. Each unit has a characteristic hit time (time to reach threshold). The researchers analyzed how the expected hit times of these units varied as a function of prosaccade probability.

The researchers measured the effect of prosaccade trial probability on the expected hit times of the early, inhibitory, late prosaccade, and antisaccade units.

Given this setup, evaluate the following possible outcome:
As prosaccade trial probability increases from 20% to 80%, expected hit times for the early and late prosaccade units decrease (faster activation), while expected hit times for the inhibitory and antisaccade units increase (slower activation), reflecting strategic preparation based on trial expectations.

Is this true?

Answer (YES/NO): NO